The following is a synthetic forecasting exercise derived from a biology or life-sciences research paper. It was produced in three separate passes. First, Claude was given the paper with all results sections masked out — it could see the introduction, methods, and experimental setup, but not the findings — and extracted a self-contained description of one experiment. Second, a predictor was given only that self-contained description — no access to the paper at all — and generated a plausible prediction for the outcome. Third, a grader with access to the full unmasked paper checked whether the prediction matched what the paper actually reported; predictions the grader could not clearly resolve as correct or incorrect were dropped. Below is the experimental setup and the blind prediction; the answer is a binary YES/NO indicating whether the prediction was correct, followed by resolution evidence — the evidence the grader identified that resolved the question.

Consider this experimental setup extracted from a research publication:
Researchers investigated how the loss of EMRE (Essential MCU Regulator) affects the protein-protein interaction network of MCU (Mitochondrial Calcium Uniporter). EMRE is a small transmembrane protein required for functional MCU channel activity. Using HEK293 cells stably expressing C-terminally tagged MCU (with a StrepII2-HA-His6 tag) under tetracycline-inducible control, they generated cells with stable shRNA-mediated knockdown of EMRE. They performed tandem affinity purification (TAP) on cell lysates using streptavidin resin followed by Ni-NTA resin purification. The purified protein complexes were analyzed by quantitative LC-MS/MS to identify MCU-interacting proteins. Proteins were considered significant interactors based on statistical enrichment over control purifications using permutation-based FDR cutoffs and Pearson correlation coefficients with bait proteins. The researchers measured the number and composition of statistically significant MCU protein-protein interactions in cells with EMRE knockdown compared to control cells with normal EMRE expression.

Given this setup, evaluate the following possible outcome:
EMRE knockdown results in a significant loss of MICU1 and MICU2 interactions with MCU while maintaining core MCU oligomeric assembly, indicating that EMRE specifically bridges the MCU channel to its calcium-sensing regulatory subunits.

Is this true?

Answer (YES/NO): NO